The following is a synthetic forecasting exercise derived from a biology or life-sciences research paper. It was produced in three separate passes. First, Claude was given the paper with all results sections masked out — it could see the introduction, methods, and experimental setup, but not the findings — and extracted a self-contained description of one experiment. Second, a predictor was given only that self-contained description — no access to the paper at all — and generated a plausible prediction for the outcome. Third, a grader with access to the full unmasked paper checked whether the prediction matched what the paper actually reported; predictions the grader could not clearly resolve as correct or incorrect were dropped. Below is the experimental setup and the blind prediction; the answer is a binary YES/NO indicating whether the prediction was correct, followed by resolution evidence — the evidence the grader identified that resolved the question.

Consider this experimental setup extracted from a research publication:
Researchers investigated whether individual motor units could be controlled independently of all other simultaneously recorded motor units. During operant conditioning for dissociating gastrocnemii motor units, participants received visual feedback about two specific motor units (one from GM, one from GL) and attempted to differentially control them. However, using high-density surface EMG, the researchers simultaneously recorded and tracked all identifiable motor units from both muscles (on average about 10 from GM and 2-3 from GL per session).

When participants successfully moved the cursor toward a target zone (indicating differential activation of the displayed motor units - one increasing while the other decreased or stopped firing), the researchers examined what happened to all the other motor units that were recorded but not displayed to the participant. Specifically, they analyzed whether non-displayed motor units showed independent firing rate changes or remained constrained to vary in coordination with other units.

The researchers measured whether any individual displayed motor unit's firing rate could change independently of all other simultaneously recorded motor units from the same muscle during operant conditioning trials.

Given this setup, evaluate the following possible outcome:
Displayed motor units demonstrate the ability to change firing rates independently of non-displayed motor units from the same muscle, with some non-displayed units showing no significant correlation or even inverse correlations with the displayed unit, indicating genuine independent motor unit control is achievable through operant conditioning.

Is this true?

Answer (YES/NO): NO